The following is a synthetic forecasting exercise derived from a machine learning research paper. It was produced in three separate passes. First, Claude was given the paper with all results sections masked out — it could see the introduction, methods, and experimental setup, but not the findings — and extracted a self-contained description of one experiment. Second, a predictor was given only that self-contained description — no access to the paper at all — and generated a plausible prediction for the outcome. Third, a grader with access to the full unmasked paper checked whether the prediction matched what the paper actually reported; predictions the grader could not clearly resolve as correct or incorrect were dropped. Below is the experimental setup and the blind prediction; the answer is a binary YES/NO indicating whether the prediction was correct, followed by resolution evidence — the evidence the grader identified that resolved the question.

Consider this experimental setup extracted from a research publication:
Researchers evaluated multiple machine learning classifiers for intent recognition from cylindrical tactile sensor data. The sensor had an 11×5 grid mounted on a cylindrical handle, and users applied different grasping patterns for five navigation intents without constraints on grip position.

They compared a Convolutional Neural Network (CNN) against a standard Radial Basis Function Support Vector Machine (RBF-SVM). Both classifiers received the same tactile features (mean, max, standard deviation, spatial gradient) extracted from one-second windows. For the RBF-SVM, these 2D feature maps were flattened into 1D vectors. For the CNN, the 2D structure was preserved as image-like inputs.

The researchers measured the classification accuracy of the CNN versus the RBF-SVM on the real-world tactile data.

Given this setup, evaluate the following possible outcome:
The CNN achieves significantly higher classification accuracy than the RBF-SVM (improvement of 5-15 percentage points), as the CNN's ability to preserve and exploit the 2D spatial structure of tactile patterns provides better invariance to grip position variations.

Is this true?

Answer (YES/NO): NO